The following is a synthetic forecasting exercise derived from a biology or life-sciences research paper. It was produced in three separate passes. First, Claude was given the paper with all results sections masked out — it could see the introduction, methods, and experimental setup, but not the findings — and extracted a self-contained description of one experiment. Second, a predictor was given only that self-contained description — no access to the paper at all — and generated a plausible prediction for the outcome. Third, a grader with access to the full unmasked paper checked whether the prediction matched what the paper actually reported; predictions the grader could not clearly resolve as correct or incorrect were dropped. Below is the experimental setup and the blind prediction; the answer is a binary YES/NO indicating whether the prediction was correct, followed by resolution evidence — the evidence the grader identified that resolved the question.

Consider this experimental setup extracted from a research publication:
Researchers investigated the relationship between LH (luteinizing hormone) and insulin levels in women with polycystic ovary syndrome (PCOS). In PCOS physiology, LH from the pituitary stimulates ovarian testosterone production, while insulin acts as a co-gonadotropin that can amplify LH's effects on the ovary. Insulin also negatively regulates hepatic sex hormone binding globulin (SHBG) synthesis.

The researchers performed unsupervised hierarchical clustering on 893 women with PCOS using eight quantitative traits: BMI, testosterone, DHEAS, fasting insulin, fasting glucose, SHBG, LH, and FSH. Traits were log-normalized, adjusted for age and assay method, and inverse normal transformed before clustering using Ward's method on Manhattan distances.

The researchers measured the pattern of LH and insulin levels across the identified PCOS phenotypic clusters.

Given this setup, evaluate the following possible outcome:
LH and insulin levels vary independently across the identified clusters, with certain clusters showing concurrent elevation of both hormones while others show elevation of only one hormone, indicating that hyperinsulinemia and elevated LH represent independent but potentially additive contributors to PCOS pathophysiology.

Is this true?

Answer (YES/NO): NO